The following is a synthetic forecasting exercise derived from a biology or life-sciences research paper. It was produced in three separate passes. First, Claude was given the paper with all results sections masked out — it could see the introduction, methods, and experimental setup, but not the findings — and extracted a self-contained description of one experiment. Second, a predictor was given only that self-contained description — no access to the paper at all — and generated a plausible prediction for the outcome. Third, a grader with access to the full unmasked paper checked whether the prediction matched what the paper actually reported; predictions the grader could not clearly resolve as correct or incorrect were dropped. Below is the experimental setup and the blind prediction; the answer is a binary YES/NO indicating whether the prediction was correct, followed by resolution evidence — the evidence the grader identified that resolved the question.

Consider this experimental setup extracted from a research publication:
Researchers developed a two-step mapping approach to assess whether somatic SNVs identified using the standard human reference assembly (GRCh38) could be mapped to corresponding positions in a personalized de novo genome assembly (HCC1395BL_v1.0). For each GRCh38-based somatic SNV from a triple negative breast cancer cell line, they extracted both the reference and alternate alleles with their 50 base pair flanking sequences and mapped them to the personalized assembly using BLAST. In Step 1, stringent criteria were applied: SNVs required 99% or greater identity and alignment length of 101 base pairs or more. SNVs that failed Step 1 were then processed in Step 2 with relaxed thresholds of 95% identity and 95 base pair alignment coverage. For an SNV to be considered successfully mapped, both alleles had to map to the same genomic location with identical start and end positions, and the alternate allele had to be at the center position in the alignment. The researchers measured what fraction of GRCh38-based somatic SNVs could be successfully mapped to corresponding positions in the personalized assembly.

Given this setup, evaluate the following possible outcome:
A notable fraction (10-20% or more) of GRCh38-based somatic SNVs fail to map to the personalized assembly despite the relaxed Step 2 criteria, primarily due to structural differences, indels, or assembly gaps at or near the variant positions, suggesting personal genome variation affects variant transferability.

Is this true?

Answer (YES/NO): NO